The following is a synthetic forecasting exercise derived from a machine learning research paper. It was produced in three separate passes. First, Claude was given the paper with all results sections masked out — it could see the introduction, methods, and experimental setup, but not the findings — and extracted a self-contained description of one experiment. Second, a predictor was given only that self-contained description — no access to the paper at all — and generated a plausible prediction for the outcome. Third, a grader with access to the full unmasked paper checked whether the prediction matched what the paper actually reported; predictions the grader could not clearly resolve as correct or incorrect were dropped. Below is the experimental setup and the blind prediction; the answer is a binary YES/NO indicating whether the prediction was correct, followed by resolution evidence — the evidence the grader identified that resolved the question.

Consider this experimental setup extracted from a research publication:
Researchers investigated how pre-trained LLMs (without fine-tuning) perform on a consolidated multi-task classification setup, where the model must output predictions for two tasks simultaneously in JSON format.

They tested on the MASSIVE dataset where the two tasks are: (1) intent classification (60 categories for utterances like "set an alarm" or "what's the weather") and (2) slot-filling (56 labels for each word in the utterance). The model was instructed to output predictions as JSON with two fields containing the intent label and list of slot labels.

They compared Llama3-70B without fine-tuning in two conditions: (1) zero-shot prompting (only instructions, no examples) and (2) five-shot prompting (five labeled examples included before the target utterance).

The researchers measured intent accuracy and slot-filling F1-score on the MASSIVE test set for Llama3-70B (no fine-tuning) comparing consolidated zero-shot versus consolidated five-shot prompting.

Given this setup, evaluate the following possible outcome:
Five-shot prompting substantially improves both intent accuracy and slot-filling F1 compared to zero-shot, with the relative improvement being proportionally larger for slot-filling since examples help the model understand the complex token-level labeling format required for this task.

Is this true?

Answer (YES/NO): NO